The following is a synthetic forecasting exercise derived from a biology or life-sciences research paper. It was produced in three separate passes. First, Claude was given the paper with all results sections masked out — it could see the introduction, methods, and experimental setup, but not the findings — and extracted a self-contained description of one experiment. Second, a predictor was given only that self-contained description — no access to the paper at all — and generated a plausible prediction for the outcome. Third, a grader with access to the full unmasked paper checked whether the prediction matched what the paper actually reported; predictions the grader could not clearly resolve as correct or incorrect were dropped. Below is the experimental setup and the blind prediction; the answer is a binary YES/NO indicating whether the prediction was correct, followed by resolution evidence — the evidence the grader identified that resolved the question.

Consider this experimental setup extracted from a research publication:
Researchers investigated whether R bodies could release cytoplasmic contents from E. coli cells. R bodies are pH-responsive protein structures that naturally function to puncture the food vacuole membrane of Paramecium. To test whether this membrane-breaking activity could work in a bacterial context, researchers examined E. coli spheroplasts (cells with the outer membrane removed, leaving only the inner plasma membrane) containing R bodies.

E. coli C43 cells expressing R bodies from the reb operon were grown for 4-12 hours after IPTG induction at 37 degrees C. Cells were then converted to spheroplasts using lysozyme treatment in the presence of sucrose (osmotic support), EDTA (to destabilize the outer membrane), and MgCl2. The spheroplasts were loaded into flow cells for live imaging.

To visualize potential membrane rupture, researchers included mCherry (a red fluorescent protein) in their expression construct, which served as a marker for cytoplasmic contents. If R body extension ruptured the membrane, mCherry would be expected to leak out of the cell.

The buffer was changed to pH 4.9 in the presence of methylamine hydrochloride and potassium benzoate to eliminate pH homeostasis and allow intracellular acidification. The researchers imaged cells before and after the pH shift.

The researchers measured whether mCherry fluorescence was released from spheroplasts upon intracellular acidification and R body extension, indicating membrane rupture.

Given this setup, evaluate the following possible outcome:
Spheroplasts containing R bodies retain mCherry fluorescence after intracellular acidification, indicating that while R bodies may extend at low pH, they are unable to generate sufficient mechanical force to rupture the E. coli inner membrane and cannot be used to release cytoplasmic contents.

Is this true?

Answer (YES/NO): NO